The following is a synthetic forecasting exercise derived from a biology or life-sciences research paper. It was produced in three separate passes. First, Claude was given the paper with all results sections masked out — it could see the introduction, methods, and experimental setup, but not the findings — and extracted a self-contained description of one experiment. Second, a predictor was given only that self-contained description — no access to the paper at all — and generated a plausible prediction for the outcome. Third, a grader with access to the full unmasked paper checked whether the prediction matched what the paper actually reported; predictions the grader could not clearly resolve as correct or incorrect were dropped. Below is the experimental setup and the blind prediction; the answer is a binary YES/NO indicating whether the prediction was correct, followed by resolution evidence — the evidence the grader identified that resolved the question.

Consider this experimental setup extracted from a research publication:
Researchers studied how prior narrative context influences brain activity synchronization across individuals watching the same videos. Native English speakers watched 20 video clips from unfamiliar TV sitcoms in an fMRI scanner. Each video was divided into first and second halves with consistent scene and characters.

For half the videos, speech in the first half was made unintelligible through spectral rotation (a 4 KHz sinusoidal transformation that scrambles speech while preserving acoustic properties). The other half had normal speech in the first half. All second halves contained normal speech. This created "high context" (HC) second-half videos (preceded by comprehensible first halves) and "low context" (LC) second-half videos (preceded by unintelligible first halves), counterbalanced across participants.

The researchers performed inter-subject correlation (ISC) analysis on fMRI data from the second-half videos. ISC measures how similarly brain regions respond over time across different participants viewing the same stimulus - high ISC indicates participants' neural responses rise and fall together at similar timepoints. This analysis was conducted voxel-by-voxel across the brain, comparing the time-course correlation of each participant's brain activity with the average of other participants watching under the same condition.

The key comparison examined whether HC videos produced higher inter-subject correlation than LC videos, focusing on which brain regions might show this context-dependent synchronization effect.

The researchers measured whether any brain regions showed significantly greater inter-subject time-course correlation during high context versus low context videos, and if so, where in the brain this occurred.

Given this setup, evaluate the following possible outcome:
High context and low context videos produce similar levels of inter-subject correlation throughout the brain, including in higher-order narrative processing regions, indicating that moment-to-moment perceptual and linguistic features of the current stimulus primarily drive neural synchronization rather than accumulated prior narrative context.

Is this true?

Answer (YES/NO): NO